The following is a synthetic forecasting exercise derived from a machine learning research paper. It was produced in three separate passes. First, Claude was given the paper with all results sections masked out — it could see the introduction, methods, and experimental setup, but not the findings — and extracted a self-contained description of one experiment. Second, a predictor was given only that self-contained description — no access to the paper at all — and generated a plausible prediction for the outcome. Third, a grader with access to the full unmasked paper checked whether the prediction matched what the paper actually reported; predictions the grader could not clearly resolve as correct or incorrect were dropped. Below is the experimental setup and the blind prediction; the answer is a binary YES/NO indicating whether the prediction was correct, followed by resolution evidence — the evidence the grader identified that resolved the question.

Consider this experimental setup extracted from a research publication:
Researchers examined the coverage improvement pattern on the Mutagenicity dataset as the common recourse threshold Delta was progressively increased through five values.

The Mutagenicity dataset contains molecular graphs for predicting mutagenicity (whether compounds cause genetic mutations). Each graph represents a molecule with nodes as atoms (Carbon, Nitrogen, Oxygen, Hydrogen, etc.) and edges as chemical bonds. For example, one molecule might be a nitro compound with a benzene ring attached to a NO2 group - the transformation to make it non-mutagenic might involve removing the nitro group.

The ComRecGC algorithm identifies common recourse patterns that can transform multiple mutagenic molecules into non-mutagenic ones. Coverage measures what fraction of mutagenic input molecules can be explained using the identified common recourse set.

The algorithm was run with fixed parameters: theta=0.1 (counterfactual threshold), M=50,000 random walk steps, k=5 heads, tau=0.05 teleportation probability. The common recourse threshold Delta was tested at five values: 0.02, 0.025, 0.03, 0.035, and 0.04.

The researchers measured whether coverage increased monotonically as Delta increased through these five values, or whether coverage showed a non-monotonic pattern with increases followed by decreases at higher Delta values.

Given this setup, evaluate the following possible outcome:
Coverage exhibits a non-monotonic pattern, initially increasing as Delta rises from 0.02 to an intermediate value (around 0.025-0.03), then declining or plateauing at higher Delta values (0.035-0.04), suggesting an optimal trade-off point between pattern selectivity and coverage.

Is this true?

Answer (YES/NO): NO